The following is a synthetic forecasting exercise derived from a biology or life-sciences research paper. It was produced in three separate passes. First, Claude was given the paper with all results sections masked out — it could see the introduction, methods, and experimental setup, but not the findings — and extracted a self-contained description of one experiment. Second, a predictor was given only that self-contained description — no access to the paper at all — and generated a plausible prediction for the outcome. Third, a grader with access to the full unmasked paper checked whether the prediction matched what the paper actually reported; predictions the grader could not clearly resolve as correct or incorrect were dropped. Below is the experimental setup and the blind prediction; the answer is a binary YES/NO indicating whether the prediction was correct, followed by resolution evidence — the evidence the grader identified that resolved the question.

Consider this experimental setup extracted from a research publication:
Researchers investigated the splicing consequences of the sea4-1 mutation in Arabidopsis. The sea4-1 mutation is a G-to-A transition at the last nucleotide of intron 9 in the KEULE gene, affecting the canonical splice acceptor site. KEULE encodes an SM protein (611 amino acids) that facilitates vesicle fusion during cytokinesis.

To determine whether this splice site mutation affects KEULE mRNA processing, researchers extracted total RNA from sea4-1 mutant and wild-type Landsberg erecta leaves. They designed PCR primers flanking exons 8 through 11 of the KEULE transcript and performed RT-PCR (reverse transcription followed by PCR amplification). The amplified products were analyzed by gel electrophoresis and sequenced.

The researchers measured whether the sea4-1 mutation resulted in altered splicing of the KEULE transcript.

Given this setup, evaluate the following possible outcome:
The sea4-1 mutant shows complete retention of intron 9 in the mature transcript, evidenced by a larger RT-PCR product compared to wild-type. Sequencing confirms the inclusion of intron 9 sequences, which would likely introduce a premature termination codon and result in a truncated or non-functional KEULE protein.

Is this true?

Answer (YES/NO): NO